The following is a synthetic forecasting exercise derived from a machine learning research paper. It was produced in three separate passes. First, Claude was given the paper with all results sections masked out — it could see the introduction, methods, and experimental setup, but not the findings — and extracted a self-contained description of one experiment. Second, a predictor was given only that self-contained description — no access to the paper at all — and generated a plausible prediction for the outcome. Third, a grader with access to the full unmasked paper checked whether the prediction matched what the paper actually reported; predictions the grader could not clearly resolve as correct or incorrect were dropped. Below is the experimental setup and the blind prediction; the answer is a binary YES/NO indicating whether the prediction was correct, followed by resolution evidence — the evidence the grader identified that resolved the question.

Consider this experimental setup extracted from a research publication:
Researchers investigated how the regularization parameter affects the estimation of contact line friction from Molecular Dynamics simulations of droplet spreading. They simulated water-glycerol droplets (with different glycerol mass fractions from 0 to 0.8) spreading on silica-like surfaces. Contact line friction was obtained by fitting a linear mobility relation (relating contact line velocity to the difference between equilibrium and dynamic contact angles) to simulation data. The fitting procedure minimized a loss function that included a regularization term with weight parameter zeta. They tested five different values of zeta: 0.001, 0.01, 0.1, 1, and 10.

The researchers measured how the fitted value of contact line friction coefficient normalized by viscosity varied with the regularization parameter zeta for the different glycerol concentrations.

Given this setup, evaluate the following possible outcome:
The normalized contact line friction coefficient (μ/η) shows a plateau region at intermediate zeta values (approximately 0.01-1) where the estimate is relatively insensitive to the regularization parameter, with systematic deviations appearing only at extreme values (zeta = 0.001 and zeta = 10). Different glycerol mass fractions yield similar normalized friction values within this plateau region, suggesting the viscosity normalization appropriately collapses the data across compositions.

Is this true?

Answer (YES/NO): NO